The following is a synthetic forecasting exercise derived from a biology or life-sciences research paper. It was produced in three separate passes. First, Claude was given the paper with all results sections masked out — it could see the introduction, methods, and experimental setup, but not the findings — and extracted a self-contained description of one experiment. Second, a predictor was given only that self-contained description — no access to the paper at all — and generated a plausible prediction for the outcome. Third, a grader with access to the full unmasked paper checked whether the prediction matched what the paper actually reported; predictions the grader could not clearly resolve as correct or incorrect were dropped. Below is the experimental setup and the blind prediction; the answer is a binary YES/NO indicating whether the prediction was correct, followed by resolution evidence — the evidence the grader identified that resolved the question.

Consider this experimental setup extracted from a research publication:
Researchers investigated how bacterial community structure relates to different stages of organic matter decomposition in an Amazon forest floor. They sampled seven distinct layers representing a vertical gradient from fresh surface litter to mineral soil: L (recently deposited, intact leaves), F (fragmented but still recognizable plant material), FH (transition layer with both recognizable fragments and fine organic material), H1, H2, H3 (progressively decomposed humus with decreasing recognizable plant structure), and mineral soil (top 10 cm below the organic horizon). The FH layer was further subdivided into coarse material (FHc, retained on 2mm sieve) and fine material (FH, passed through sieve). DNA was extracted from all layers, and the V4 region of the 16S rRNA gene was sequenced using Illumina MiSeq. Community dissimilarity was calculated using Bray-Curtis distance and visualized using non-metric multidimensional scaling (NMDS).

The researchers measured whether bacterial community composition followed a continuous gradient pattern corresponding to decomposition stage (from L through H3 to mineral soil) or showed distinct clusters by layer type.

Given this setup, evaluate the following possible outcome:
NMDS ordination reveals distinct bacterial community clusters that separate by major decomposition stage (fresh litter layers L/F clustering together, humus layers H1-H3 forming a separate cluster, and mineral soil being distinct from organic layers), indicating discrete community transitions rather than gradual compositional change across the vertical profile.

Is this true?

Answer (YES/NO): NO